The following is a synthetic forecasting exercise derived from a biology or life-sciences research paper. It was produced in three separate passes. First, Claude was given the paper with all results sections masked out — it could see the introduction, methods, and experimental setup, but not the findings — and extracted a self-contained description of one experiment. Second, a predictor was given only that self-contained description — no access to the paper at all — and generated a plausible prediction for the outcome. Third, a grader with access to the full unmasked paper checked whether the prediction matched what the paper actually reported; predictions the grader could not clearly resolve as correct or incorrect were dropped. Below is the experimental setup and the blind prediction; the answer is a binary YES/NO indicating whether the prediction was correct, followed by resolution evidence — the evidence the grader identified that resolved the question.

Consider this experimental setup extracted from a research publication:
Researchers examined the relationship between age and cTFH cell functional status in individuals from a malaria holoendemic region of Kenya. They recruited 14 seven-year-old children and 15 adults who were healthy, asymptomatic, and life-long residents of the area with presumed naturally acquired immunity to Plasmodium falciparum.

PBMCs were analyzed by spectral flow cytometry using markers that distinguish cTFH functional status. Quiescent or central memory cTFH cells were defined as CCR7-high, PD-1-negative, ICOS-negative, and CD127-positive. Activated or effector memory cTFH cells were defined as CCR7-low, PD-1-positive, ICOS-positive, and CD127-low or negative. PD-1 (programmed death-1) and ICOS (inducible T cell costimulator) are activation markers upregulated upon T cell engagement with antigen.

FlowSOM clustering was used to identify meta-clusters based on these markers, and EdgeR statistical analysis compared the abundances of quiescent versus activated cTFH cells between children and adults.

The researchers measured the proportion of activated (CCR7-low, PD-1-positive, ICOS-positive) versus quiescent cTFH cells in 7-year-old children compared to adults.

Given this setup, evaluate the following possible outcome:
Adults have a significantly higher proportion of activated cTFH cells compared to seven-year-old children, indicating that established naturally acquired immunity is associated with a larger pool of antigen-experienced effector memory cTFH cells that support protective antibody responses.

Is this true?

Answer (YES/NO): NO